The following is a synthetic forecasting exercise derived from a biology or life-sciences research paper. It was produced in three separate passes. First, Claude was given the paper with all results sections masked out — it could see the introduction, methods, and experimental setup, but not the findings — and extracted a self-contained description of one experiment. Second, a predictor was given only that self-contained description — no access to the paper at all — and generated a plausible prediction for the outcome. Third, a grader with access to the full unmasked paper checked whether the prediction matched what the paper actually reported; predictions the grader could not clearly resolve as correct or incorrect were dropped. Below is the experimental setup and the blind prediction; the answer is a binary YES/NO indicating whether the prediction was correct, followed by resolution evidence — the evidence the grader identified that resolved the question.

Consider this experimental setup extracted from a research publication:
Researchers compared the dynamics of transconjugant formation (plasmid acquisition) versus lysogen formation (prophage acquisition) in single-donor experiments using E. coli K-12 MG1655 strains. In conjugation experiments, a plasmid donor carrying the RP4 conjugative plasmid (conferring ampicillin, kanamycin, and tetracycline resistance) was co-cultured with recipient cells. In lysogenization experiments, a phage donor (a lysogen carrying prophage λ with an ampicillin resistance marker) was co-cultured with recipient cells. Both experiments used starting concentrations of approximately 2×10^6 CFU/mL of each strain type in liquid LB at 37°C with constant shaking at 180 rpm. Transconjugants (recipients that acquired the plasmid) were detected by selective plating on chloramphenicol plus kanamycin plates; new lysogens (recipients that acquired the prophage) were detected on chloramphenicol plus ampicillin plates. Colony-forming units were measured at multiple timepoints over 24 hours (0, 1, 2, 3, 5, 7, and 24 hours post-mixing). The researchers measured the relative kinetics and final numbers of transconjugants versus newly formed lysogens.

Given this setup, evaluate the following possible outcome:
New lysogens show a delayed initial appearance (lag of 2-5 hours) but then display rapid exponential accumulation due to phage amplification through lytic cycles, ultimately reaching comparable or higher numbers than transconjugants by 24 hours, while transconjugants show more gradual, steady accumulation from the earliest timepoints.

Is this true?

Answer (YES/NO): NO